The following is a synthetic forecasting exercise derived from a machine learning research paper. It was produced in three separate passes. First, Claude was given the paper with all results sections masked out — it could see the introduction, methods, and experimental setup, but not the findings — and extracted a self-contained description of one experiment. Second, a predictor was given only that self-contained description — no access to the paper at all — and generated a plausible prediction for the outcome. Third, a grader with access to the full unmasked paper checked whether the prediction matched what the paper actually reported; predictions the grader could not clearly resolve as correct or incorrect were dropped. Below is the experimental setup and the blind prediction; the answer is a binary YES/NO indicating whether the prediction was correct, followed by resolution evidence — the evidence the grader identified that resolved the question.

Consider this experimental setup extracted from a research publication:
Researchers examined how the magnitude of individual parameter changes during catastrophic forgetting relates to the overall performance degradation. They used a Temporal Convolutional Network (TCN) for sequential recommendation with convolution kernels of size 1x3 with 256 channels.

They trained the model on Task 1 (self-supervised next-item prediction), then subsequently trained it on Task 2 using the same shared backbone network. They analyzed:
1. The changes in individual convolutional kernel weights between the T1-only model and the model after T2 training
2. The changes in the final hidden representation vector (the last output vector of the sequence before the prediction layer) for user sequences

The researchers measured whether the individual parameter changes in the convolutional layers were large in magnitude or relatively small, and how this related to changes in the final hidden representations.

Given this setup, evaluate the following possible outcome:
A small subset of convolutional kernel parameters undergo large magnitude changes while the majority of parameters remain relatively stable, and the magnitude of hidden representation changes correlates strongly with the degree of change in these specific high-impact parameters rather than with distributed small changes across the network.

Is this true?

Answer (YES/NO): NO